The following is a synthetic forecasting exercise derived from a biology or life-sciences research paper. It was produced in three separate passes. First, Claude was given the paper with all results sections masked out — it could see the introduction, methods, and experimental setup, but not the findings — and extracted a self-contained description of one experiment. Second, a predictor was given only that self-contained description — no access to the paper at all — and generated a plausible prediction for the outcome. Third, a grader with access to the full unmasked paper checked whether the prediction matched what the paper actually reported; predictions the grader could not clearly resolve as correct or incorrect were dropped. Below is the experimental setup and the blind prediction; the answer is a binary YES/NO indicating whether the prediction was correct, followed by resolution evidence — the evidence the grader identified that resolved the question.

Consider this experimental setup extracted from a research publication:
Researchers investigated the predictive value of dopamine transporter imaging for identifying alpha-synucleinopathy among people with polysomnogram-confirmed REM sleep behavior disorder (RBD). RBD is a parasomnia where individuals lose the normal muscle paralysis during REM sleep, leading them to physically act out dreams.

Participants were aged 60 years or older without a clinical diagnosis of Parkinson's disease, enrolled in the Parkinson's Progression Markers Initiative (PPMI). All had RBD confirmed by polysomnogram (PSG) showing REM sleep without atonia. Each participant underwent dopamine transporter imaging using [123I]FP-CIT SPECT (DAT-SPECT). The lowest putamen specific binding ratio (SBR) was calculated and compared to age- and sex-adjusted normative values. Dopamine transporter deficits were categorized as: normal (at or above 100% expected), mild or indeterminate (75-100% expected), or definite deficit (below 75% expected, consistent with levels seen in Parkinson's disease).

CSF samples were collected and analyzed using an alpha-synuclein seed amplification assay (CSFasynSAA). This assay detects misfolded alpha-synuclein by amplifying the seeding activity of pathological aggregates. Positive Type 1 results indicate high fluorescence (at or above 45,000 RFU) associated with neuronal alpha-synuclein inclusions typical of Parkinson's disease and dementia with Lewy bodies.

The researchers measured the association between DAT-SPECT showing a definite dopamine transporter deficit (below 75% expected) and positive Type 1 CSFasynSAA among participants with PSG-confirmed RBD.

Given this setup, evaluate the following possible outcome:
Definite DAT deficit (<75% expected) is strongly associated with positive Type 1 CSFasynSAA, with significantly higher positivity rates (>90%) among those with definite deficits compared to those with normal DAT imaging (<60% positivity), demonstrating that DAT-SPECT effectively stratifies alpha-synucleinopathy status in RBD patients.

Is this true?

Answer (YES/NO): NO